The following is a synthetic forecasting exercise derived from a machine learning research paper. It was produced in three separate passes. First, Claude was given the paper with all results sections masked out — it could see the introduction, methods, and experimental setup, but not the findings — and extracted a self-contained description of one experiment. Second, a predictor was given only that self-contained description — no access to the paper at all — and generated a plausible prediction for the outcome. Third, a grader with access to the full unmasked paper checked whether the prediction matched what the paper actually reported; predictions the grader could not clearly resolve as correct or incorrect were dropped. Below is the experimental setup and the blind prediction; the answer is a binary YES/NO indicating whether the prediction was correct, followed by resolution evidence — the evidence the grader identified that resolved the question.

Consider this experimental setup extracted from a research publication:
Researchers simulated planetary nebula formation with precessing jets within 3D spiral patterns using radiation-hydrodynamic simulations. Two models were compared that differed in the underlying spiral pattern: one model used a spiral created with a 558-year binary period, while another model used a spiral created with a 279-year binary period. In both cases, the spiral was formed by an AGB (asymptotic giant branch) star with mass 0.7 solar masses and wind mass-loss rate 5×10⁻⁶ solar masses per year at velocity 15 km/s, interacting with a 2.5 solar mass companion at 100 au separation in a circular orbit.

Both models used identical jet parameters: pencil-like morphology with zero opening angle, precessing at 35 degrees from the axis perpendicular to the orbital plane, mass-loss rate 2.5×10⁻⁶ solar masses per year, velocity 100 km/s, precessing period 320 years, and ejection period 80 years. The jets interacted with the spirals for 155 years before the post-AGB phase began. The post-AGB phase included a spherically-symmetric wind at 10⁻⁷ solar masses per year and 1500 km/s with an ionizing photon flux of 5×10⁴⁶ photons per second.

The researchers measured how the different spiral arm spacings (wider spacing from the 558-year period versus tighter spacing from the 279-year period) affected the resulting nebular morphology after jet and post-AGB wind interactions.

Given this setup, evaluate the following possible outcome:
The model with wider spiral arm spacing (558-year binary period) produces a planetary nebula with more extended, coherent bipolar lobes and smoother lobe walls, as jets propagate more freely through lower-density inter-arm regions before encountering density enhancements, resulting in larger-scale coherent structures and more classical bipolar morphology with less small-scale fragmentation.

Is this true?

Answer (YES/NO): NO